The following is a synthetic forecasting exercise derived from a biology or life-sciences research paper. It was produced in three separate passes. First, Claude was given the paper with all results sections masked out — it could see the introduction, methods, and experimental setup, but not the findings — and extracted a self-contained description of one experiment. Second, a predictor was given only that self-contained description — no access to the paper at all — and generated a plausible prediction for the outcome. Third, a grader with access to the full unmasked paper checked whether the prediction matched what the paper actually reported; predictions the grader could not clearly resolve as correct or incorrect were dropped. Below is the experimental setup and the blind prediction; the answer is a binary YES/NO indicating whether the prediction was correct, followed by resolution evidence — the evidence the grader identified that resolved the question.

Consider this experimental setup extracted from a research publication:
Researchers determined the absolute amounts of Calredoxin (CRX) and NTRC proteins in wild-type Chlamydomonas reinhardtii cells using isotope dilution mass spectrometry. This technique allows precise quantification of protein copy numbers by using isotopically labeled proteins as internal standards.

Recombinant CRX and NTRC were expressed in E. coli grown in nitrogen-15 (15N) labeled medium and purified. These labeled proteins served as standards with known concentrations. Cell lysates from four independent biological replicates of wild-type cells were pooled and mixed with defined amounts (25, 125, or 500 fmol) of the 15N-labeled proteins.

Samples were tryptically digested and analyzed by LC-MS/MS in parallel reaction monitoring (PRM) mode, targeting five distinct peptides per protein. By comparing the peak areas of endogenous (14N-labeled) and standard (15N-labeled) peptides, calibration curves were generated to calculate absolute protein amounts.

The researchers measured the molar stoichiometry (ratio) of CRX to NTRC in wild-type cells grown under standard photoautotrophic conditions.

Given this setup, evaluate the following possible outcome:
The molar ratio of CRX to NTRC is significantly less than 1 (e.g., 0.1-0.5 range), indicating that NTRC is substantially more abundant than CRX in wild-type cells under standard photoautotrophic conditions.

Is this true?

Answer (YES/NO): NO